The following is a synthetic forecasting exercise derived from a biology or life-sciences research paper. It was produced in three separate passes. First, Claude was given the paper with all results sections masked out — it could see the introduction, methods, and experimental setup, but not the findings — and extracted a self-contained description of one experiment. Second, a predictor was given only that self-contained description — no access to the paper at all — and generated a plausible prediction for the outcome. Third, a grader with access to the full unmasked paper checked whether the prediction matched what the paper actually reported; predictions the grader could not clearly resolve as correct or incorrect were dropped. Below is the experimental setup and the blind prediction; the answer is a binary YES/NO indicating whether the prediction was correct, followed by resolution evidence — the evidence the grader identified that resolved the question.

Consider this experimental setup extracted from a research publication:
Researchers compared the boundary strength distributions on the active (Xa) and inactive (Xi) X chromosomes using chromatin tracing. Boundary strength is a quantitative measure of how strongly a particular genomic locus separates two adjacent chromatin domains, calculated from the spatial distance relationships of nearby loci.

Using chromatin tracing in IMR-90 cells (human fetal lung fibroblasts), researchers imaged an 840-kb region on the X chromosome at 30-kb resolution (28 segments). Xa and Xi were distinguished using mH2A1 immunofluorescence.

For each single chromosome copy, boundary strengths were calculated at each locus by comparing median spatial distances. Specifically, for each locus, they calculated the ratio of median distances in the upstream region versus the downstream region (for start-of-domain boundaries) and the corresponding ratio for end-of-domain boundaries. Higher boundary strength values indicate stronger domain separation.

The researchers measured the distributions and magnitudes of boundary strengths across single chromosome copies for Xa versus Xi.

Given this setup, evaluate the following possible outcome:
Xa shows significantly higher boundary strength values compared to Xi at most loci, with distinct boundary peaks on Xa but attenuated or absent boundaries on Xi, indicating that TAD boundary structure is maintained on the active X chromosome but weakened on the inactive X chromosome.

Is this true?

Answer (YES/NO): NO